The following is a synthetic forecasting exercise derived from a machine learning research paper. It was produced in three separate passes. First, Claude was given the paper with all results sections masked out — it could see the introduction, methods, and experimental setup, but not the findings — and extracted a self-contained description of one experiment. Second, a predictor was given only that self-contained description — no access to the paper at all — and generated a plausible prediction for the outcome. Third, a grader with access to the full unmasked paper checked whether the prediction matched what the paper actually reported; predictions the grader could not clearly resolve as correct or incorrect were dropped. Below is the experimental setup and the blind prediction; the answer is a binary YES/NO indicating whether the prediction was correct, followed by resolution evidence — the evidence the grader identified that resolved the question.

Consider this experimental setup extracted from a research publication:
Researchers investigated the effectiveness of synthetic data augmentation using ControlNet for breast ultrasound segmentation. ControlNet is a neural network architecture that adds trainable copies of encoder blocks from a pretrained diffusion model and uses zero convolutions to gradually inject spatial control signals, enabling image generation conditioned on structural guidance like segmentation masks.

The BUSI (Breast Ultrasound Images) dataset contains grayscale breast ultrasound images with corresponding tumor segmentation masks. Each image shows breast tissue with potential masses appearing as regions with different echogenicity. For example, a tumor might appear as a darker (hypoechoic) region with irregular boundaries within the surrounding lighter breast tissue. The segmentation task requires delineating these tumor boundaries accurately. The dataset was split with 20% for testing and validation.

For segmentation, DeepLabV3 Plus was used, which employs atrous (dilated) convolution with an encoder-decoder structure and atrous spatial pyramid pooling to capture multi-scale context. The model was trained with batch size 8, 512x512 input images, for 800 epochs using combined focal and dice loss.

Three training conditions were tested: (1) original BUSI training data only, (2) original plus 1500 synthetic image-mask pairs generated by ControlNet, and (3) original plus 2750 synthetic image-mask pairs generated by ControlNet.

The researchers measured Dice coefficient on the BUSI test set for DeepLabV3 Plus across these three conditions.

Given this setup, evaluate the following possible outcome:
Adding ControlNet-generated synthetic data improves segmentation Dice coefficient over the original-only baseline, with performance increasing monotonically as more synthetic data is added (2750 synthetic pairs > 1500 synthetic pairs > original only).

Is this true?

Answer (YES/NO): NO